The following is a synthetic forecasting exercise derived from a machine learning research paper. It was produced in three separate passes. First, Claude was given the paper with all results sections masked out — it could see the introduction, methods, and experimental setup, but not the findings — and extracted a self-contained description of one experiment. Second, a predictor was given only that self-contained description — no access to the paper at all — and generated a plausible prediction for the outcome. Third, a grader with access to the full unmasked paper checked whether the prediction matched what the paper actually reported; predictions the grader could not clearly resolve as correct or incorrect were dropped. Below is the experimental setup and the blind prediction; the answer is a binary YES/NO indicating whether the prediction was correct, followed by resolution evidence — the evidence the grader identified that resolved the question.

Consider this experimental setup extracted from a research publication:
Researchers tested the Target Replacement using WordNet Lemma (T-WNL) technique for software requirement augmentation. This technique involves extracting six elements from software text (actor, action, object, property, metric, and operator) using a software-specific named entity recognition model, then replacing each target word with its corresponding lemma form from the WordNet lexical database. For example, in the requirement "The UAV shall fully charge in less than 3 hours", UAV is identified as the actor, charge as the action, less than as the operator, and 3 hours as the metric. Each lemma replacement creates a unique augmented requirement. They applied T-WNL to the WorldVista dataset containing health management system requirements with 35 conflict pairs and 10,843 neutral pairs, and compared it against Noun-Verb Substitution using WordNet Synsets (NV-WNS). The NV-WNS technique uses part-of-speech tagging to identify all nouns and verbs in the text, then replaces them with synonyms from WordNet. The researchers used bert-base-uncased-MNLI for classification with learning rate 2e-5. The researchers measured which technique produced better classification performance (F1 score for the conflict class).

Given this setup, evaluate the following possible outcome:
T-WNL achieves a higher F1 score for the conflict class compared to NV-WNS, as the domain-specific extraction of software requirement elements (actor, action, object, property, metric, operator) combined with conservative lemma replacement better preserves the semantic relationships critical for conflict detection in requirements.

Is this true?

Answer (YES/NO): NO